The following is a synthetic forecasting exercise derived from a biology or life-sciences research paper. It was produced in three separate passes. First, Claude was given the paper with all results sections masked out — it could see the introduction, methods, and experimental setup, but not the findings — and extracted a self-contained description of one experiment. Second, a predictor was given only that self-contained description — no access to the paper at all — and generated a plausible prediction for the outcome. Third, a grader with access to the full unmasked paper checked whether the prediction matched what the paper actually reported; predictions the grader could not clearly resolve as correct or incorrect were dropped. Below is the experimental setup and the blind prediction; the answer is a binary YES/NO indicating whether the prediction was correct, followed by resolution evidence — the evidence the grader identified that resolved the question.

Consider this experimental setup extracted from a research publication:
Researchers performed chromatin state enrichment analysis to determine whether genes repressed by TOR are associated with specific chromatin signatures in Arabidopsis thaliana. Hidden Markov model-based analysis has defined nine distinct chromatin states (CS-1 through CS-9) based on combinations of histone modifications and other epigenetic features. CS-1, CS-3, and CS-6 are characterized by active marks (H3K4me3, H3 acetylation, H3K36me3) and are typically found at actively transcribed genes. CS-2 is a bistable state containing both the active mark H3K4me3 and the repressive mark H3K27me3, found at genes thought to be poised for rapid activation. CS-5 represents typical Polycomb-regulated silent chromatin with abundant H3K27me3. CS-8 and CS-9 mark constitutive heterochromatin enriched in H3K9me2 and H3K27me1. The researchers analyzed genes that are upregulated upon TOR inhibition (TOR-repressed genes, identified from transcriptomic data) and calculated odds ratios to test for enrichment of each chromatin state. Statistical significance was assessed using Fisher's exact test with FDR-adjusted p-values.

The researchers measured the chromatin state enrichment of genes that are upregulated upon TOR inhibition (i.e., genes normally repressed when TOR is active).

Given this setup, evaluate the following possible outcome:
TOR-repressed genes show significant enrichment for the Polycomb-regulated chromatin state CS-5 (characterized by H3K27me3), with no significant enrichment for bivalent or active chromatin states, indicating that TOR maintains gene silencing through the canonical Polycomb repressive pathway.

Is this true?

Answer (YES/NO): NO